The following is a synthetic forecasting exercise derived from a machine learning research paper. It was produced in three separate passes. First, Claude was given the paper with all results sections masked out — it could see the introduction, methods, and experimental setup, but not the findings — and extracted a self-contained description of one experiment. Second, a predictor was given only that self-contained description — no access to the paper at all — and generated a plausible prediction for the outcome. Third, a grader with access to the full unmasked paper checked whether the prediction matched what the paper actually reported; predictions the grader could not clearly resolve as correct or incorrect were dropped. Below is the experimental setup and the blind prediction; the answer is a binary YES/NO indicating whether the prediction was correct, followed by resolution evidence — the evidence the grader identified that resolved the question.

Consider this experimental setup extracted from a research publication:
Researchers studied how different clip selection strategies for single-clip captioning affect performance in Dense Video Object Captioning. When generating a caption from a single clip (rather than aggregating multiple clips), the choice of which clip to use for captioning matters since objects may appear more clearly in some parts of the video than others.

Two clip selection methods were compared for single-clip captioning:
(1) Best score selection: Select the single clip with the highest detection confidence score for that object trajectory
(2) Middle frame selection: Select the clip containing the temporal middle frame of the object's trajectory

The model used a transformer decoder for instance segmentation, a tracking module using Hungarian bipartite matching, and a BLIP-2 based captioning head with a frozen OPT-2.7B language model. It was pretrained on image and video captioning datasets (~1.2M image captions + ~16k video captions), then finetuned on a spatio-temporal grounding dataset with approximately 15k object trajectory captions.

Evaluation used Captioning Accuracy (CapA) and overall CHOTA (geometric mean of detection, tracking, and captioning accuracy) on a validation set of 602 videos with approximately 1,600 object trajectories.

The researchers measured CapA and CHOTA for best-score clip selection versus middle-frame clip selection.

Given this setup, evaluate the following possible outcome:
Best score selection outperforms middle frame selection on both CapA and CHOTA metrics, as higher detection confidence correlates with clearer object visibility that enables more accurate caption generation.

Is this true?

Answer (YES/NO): YES